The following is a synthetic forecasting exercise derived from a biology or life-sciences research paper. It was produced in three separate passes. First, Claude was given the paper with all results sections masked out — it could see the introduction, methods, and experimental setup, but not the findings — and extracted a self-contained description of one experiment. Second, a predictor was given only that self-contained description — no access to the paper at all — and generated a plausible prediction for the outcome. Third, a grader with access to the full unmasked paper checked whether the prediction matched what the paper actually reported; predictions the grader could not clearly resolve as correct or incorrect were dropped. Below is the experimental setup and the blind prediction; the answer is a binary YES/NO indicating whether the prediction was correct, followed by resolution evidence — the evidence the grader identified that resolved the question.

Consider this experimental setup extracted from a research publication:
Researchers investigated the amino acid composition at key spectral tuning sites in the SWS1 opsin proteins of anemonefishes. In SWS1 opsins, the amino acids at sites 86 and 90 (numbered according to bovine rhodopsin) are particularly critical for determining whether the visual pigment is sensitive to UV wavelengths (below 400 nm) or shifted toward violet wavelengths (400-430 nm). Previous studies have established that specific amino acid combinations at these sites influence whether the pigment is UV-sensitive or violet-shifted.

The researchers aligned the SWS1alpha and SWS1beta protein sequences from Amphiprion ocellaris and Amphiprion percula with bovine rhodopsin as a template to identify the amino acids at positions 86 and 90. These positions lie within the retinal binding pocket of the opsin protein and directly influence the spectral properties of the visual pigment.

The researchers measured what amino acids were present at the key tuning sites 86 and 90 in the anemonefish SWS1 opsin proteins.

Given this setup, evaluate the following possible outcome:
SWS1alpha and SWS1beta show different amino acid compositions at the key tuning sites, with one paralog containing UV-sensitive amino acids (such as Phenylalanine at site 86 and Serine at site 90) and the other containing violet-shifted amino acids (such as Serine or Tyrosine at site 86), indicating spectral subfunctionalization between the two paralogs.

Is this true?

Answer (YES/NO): NO